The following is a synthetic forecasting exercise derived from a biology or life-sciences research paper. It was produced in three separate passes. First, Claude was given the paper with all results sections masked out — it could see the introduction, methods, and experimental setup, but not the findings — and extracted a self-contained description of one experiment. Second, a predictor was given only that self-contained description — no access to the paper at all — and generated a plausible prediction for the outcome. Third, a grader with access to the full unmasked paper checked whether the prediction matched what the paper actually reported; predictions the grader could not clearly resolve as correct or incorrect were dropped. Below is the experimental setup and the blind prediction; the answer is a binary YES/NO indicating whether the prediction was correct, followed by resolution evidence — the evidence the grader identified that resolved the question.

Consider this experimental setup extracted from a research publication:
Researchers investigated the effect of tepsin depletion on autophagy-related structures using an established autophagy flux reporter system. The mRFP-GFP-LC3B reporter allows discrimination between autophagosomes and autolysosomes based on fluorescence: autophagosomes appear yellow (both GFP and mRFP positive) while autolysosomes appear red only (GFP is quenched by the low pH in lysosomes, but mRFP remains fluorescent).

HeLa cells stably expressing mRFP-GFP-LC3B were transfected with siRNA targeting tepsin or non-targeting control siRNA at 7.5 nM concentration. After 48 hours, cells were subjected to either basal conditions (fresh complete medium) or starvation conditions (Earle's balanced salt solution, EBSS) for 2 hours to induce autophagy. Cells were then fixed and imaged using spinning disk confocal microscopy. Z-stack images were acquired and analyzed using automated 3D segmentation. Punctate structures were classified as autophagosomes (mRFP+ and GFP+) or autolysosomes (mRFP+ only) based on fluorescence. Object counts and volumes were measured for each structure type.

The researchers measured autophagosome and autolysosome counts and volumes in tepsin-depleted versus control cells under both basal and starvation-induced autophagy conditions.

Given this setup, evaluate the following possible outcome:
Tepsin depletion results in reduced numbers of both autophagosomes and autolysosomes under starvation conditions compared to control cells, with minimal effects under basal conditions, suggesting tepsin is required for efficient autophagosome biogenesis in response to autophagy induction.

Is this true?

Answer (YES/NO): NO